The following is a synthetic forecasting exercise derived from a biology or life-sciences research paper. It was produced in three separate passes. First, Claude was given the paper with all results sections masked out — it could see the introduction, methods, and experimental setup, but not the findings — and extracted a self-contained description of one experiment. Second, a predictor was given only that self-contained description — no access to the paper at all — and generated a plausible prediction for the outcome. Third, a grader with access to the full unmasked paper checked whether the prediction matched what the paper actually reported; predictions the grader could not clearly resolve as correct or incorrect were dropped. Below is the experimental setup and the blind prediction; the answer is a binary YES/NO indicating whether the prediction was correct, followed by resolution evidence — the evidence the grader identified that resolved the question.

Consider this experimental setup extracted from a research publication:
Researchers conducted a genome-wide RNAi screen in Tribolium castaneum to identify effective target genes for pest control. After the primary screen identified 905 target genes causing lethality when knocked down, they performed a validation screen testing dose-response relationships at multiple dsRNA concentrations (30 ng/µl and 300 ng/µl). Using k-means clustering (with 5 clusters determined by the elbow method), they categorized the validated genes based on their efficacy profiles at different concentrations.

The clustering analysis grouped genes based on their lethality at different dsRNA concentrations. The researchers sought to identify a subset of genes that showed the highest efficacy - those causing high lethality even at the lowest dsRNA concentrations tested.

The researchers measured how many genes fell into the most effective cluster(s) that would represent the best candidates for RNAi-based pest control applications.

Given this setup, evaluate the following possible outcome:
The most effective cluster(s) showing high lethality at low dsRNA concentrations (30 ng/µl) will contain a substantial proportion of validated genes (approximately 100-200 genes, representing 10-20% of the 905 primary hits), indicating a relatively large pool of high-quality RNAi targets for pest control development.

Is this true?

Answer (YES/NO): NO